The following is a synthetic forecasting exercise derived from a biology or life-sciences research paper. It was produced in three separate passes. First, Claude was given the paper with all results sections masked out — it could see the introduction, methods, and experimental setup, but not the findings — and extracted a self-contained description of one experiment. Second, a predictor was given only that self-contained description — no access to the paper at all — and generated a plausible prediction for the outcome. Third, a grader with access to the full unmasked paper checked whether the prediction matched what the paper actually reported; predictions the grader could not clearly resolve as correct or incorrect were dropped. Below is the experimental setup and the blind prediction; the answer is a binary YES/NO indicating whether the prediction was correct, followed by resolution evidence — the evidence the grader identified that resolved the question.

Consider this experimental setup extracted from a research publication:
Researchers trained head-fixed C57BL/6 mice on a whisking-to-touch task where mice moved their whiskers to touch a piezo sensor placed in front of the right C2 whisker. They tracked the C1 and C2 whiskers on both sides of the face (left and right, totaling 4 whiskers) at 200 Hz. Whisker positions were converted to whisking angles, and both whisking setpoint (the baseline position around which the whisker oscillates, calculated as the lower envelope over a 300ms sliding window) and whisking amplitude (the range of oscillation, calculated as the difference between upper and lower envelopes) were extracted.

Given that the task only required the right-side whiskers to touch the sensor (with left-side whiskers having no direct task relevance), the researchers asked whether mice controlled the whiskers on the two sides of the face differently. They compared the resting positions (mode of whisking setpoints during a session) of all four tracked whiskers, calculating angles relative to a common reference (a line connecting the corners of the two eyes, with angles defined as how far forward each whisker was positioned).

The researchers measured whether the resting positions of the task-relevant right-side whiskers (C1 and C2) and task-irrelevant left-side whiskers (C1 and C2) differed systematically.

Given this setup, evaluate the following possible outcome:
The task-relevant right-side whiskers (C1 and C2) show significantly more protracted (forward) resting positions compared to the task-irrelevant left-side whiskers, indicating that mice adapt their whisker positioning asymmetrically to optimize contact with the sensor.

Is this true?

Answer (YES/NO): NO